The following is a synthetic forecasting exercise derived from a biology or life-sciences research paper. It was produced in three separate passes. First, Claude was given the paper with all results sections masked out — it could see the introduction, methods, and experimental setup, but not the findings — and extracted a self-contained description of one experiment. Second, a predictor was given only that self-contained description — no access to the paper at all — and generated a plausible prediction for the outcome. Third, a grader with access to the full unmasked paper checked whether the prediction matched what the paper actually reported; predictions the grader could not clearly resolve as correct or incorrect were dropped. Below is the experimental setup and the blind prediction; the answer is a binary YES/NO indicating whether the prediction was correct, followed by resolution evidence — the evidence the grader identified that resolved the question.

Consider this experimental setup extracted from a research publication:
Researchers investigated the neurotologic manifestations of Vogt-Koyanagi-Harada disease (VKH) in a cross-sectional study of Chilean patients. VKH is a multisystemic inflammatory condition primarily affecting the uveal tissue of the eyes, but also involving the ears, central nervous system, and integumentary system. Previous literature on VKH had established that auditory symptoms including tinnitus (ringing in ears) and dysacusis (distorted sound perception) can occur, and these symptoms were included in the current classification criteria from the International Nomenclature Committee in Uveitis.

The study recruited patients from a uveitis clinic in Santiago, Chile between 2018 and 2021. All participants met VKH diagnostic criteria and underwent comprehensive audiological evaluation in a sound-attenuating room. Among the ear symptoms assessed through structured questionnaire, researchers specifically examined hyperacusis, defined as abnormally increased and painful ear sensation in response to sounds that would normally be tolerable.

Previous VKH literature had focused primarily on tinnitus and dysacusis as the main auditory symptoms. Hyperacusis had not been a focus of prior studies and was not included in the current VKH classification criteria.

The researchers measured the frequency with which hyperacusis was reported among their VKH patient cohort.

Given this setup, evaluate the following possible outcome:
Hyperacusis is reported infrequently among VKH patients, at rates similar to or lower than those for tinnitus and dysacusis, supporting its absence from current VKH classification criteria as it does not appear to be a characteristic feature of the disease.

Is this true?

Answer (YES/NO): NO